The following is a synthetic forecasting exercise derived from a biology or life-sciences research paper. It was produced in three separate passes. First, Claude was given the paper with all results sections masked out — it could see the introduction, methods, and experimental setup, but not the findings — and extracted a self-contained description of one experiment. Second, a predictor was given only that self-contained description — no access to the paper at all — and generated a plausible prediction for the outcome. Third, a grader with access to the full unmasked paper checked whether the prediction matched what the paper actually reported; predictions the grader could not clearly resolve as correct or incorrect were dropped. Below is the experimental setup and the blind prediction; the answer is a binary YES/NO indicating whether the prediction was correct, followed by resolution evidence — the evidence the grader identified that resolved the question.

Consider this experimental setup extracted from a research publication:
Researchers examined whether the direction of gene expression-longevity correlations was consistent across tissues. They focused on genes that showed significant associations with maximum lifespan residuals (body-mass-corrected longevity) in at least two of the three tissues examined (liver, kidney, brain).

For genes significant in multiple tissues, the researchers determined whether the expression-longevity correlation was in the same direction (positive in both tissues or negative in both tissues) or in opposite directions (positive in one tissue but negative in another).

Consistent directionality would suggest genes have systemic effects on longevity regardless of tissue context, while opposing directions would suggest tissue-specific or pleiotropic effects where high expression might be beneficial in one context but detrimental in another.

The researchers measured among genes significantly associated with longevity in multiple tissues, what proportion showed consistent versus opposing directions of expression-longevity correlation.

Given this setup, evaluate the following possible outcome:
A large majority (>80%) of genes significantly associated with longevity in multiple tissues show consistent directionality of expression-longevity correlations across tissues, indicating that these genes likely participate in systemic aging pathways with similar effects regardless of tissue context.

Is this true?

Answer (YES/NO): NO